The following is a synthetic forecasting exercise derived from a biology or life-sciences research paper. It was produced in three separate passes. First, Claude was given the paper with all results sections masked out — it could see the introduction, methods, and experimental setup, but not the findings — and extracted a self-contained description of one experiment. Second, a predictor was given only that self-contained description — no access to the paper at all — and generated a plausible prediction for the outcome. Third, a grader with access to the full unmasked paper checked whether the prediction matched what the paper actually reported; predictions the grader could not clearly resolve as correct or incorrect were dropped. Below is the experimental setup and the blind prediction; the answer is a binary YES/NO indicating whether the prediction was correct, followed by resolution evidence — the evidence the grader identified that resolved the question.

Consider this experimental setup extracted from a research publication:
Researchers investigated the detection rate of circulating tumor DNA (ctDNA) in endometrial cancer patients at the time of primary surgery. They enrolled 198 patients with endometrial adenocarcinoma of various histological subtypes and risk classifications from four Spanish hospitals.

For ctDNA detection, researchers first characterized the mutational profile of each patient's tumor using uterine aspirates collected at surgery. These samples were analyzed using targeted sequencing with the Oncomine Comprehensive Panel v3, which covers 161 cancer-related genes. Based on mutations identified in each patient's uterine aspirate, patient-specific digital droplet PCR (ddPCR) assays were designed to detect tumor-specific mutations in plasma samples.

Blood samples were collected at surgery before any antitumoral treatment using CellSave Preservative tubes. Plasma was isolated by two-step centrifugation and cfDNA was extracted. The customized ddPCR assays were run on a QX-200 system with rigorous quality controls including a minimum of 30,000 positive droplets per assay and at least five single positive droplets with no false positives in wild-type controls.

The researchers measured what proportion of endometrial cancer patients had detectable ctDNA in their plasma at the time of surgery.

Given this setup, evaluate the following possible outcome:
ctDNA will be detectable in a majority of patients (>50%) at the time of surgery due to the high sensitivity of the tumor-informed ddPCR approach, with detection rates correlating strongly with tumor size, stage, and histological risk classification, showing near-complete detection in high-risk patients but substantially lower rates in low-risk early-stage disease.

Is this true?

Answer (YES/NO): NO